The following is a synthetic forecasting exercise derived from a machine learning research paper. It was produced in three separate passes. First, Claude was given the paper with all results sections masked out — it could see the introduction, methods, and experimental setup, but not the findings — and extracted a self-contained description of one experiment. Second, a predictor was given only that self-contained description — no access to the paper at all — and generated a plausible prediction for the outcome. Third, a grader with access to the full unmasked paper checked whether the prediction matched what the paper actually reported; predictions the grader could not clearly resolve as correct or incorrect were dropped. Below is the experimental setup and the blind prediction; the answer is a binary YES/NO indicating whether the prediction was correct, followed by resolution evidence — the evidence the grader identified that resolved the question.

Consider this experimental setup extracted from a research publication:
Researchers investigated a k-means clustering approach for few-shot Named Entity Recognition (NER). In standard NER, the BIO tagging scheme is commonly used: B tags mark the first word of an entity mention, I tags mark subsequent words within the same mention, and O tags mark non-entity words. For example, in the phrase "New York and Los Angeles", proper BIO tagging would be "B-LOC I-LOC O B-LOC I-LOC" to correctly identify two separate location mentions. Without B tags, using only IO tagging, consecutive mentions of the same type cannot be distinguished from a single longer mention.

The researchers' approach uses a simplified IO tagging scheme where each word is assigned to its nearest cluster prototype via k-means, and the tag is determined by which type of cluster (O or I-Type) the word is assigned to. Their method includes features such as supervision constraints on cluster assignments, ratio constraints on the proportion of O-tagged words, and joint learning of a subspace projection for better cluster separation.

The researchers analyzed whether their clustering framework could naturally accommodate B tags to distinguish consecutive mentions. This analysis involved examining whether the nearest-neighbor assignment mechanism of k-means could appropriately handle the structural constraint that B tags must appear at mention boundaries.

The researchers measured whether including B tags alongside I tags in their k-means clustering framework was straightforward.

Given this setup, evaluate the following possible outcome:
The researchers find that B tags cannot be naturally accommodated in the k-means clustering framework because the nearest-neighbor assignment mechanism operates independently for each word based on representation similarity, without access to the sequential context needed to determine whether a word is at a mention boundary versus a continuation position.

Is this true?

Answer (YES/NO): NO